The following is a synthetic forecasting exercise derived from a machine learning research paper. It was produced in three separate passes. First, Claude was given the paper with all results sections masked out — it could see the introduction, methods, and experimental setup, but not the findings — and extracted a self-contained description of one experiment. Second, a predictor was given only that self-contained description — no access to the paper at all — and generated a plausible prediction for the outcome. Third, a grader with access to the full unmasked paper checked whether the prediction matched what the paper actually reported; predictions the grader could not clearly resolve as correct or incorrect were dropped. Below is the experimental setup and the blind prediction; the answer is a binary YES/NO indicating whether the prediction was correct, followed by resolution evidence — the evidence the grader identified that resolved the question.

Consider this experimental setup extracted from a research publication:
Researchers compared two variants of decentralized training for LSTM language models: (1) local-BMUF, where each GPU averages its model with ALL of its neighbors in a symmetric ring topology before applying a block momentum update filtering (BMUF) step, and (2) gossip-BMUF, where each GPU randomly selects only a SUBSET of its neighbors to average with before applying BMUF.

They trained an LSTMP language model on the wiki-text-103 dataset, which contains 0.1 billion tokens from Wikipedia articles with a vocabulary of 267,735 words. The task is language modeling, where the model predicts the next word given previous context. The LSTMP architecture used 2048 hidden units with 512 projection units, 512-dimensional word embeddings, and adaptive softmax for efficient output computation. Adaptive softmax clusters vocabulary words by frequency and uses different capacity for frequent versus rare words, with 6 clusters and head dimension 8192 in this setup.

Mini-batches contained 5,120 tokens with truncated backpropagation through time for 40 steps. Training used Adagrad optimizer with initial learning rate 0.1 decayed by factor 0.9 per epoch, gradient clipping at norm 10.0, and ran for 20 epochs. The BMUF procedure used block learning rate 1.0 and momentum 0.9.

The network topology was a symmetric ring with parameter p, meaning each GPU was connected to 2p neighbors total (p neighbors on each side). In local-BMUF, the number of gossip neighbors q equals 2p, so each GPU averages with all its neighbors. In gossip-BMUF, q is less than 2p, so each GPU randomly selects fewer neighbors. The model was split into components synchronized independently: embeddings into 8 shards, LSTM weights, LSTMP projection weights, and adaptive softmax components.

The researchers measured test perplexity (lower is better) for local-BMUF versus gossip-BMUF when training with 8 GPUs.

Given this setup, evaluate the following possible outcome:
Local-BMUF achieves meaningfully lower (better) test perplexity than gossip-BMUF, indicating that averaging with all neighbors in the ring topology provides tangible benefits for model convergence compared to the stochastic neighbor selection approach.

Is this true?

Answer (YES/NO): NO